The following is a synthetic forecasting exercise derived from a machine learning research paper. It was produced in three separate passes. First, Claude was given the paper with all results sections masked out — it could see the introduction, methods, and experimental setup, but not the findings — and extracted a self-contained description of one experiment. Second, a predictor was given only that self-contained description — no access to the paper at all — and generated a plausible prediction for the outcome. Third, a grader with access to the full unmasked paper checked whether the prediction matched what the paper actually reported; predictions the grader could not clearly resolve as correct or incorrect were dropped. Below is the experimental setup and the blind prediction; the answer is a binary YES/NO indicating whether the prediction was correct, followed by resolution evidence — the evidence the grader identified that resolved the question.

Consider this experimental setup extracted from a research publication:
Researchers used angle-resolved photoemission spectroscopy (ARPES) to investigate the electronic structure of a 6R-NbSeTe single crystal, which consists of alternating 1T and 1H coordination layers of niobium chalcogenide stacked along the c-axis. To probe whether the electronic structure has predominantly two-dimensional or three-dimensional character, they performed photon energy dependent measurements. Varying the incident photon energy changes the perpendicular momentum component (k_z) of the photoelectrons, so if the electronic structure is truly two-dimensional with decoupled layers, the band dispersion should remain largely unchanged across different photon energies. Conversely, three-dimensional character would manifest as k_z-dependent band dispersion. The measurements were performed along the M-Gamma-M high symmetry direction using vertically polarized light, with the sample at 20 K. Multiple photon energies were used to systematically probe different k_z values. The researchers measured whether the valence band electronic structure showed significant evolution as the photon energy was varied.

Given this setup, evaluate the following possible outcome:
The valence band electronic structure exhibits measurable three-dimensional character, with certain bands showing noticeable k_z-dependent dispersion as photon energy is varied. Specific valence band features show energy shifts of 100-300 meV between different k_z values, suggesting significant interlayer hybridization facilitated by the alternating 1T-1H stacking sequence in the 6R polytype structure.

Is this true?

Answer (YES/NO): NO